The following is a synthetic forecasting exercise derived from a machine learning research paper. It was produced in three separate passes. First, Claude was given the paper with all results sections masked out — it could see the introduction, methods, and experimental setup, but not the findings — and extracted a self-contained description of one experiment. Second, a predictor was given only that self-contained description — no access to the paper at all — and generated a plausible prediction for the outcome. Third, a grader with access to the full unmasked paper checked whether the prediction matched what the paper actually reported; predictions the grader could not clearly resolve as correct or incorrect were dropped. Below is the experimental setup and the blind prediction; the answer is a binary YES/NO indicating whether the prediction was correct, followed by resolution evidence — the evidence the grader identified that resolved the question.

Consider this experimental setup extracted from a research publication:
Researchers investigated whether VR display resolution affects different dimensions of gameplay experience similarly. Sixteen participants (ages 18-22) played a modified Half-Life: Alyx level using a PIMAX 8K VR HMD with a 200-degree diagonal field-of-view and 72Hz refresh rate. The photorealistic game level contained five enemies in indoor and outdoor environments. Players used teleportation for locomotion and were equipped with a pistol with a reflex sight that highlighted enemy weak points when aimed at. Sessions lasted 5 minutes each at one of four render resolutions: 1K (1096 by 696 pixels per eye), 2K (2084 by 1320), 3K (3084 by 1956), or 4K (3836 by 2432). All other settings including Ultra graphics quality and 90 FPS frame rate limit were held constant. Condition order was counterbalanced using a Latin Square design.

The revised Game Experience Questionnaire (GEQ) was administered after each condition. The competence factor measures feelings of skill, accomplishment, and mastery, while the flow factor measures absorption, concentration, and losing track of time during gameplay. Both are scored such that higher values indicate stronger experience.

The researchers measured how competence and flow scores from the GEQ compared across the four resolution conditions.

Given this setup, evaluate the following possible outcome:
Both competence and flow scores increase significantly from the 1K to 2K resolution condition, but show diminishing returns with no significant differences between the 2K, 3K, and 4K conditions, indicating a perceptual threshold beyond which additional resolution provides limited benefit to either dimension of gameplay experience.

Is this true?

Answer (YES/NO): NO